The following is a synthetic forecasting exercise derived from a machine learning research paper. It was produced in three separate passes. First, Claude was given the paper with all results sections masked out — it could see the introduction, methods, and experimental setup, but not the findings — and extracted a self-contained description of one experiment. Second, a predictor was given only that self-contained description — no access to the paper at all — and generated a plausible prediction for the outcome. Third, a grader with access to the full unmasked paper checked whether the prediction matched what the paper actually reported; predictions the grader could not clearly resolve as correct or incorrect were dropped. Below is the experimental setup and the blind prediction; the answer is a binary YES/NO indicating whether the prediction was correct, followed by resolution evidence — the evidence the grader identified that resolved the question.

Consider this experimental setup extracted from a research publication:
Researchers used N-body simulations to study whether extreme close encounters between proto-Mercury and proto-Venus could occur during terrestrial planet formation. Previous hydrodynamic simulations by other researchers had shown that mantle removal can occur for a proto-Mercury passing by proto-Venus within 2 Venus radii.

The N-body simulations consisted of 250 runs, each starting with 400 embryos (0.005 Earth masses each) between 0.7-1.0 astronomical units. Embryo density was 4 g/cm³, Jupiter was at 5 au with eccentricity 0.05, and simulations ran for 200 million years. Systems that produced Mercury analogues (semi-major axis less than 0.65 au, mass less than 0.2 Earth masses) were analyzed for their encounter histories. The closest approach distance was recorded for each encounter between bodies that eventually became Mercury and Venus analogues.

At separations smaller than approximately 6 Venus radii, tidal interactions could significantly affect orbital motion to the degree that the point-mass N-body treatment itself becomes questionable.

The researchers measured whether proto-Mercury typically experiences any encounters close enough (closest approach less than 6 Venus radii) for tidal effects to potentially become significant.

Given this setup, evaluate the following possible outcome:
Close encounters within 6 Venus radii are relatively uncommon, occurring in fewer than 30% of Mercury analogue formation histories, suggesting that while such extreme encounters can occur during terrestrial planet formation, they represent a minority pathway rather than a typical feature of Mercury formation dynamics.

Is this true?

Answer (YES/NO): NO